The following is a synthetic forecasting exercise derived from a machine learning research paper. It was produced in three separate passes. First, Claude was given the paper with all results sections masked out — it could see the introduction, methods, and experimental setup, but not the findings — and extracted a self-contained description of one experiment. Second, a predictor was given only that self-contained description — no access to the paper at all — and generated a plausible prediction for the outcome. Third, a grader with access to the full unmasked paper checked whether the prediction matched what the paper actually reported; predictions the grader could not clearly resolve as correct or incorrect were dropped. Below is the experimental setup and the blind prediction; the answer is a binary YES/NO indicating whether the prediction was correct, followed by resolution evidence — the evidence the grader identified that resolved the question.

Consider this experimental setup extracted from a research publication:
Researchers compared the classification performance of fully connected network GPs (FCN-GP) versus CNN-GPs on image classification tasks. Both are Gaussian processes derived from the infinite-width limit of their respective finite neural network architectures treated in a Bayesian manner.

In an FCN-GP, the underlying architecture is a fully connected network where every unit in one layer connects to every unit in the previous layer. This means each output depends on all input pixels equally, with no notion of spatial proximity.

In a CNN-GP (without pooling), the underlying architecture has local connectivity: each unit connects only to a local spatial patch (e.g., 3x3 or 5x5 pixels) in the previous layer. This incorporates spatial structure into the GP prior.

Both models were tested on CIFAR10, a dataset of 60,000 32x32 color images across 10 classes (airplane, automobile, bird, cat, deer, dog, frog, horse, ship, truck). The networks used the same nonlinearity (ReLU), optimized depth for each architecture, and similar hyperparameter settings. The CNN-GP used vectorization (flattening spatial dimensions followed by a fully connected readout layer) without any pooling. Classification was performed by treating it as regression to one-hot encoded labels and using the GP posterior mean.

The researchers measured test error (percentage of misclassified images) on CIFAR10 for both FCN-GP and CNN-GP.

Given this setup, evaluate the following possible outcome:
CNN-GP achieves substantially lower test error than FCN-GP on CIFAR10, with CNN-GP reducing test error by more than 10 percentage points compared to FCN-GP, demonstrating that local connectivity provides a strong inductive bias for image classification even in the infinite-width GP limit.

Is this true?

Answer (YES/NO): NO